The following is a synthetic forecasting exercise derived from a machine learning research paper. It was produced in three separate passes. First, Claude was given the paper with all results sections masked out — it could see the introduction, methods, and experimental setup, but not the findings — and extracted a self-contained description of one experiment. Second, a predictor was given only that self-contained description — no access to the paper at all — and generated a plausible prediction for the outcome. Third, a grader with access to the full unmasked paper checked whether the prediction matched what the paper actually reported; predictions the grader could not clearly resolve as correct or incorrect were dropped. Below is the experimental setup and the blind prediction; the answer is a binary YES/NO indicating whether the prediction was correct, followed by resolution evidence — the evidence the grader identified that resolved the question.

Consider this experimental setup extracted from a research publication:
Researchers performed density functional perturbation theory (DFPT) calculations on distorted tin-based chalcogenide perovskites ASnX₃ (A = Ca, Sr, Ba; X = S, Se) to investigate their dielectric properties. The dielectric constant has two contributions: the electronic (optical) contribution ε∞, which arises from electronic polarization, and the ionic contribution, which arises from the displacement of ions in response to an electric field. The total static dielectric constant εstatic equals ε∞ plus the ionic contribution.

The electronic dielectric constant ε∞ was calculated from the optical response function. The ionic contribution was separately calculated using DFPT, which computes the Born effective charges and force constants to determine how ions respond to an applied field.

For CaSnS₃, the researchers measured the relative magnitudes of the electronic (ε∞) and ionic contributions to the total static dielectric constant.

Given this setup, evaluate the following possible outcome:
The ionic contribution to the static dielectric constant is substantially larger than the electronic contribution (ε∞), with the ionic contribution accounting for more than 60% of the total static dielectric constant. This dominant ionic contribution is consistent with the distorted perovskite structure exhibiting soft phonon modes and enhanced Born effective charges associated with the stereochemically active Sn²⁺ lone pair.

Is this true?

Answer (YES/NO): YES